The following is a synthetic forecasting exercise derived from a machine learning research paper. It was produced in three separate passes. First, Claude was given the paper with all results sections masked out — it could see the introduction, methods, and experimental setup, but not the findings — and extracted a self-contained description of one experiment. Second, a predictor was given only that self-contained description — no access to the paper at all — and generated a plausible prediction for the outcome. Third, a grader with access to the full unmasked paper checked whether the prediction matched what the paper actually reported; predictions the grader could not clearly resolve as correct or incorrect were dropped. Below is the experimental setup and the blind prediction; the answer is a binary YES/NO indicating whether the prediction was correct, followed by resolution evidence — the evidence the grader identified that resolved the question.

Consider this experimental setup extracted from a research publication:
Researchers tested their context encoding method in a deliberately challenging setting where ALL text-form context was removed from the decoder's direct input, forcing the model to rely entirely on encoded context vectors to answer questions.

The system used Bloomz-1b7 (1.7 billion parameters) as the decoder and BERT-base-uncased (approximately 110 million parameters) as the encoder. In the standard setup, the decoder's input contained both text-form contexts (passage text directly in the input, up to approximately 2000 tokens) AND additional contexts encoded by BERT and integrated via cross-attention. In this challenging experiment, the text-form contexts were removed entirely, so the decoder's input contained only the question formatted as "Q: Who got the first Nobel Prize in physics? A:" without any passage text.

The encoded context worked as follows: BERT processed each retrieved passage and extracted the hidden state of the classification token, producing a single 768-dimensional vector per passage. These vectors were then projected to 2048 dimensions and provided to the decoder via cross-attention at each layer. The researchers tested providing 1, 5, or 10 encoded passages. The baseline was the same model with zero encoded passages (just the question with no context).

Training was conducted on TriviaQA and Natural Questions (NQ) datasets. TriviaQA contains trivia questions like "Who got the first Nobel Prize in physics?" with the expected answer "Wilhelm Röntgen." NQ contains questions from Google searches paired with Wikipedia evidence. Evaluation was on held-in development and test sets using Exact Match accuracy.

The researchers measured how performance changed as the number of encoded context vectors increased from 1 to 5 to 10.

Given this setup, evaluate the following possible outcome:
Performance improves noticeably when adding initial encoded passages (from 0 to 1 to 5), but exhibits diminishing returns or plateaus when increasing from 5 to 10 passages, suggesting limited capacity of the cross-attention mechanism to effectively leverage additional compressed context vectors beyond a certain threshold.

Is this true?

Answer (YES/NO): NO